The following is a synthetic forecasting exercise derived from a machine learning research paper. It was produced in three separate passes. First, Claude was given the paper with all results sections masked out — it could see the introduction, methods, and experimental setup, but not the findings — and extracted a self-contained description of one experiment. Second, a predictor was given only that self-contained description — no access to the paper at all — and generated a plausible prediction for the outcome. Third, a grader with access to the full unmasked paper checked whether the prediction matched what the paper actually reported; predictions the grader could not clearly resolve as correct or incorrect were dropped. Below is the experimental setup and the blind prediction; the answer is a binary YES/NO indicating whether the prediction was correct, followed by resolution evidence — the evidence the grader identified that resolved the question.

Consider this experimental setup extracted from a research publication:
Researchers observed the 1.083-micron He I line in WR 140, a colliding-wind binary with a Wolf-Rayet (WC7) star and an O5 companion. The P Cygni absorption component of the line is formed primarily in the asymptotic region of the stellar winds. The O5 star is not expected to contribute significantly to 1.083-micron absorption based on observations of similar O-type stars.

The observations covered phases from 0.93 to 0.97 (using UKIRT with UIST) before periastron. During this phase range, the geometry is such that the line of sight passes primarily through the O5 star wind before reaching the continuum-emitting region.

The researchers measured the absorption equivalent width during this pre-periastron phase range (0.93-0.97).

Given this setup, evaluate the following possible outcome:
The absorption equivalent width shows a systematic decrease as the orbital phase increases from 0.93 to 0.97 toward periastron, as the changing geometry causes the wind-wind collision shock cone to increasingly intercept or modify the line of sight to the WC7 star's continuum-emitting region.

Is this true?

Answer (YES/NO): NO